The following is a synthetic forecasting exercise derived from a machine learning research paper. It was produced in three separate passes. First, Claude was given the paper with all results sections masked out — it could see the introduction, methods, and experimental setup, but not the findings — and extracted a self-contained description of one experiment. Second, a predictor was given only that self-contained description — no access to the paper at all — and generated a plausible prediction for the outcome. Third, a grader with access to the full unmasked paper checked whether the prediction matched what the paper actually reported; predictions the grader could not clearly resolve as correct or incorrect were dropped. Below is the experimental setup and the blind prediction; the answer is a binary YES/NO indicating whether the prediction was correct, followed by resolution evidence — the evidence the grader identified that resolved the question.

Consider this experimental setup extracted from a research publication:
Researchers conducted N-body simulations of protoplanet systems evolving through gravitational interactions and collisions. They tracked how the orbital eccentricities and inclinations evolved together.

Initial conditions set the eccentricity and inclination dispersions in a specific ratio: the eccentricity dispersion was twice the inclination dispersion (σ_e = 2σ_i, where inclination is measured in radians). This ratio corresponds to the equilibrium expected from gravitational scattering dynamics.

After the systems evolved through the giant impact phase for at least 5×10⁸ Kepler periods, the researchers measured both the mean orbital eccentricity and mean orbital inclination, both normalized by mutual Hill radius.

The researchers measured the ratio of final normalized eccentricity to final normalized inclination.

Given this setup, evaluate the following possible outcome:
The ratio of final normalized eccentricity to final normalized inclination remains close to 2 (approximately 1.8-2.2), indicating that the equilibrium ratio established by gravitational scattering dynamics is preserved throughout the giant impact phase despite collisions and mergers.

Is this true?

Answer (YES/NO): YES